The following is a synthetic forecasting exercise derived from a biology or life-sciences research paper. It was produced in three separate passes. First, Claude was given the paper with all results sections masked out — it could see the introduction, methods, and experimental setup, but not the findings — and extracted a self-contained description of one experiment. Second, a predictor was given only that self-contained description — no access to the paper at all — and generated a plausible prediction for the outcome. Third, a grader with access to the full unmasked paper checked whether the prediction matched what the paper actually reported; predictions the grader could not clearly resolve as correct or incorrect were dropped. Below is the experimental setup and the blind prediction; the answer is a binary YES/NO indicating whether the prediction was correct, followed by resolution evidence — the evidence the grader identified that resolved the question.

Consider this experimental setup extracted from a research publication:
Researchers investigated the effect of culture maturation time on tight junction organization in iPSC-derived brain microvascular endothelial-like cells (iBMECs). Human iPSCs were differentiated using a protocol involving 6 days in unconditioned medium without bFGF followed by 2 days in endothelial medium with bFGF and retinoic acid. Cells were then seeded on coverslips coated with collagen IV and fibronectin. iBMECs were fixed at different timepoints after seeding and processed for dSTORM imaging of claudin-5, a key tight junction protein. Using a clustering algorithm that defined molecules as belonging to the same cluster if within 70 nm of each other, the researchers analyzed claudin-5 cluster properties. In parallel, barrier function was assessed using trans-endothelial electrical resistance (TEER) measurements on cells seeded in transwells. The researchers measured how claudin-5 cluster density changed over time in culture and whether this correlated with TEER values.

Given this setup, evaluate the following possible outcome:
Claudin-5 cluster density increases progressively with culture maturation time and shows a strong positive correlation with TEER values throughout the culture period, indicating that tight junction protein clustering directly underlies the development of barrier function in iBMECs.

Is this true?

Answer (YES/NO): NO